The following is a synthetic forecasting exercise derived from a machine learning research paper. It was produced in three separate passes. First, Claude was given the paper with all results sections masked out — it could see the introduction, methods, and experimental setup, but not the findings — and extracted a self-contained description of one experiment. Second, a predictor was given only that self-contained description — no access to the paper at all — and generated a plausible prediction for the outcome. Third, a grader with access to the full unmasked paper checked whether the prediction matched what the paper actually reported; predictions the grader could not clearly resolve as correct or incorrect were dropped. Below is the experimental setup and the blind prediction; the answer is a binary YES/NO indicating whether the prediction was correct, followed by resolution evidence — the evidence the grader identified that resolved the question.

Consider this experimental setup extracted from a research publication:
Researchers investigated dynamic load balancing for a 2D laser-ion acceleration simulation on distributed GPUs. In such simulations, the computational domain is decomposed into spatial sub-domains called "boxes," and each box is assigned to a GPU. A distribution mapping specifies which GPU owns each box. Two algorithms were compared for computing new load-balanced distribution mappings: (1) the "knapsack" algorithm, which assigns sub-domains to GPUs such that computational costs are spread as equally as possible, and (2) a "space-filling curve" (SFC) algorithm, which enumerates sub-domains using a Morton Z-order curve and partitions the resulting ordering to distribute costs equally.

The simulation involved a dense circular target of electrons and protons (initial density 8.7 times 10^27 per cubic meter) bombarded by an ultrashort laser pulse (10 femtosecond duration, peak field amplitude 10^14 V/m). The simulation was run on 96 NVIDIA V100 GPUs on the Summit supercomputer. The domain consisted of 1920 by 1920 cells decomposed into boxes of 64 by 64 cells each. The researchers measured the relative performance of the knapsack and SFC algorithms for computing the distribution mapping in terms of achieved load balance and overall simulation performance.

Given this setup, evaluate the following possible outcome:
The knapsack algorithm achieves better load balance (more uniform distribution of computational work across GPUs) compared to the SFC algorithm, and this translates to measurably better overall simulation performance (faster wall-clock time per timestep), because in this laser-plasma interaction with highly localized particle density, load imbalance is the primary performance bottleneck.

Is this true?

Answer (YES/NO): NO